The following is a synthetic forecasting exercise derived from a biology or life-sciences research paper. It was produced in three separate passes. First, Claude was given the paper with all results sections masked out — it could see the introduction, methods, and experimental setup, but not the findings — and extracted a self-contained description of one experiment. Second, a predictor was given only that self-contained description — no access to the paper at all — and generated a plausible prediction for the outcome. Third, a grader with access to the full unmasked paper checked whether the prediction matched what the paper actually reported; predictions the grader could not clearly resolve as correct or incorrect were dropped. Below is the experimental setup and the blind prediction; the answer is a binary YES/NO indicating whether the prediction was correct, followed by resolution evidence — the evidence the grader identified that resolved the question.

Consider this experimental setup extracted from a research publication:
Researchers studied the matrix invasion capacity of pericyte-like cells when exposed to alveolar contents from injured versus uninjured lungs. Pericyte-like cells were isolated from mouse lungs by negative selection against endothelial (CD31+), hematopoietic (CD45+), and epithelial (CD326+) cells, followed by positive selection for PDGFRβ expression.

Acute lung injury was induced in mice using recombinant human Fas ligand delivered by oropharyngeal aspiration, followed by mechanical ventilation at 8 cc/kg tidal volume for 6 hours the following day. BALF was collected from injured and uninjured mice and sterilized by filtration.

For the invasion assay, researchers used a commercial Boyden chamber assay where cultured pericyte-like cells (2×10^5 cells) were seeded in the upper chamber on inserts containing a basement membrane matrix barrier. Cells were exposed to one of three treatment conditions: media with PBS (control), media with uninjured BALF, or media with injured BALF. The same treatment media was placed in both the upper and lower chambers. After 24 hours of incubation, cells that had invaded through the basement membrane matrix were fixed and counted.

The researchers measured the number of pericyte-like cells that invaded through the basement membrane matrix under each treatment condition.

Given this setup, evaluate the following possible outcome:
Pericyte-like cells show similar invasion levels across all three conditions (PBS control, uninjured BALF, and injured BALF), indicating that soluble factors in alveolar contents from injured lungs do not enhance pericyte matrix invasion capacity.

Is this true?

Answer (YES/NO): NO